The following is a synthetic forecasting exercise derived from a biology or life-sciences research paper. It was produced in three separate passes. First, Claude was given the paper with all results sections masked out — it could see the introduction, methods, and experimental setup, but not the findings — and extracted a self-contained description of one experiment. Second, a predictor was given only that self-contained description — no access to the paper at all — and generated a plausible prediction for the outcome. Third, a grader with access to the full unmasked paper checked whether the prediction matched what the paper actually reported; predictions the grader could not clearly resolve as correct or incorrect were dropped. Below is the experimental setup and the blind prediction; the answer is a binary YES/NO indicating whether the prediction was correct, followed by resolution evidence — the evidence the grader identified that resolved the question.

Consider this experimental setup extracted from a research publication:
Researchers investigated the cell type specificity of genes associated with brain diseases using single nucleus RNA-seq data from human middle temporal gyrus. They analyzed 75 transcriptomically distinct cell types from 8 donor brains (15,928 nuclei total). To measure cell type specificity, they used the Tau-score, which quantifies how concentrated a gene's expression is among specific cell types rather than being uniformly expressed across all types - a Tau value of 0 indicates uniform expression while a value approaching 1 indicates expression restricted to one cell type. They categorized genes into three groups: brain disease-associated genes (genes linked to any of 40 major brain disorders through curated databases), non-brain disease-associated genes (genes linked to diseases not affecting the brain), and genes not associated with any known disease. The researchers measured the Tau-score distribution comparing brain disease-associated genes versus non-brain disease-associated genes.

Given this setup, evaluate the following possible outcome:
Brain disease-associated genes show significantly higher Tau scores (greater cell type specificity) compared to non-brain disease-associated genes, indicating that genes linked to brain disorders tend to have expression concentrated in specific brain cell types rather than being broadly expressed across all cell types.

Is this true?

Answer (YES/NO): YES